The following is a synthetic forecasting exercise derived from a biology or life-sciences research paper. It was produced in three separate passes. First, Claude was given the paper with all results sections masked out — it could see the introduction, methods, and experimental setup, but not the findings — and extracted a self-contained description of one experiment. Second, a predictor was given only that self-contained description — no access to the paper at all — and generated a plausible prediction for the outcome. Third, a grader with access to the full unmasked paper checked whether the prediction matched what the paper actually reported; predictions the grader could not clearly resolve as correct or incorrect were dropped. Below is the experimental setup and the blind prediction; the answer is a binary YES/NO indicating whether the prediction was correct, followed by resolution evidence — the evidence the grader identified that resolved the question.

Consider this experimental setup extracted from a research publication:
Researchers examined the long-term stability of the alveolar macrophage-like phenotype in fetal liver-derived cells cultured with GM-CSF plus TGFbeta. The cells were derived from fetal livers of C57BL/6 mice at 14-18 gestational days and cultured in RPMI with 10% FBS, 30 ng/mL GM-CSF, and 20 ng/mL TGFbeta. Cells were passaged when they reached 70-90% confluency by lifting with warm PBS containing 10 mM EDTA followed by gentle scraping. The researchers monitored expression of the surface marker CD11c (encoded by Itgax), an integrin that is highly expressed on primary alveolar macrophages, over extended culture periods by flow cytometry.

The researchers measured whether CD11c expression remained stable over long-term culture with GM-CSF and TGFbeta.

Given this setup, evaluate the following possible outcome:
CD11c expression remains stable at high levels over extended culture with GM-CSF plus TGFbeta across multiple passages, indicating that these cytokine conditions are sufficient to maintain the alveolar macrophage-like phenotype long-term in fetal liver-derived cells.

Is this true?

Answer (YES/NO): NO